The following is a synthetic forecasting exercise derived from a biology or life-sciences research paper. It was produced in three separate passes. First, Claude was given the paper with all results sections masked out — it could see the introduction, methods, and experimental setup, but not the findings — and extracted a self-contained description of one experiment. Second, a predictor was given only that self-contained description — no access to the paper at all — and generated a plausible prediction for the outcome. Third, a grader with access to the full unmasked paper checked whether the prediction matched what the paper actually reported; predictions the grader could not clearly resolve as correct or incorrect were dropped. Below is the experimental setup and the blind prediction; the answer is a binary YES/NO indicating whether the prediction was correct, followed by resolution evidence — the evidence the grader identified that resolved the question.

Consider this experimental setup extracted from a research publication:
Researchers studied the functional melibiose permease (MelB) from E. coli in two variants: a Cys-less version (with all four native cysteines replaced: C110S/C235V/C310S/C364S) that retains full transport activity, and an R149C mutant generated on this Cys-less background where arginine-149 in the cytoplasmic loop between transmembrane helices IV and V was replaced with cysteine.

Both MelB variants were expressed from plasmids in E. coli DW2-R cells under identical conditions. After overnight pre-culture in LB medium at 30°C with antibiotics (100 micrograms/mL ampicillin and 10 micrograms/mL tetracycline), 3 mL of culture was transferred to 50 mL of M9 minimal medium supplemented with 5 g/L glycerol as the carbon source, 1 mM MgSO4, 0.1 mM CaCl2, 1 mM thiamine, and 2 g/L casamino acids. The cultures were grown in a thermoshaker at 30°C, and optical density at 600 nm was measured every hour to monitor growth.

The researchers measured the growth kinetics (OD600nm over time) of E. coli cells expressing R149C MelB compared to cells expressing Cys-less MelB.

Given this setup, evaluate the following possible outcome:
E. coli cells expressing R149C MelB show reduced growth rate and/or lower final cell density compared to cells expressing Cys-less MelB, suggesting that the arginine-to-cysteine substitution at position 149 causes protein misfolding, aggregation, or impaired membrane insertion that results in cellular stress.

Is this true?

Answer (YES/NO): NO